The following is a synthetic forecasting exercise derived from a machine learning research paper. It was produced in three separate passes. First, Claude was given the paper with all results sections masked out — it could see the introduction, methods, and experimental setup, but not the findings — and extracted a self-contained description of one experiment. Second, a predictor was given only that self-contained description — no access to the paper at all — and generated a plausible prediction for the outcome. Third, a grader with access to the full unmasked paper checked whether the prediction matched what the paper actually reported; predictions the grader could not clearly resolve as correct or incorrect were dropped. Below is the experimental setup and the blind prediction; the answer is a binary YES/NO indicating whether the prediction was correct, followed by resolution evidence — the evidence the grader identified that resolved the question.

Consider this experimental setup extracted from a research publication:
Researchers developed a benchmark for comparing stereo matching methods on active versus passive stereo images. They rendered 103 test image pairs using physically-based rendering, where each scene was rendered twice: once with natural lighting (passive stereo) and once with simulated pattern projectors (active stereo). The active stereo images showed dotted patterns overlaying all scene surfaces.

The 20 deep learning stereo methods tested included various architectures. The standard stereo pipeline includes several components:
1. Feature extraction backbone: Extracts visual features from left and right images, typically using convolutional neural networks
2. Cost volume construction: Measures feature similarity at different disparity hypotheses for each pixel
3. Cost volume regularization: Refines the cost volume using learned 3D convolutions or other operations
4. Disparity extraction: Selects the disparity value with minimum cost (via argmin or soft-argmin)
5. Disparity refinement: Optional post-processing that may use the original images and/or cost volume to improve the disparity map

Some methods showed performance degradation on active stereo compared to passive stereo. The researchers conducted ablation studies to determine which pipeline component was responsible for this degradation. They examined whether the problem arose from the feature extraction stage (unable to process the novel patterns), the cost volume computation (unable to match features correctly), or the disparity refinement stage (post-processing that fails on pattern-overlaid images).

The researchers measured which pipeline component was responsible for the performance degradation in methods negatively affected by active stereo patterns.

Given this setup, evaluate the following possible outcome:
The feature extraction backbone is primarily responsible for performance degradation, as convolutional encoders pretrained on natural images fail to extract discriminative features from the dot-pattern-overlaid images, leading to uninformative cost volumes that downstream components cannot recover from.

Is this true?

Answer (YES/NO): NO